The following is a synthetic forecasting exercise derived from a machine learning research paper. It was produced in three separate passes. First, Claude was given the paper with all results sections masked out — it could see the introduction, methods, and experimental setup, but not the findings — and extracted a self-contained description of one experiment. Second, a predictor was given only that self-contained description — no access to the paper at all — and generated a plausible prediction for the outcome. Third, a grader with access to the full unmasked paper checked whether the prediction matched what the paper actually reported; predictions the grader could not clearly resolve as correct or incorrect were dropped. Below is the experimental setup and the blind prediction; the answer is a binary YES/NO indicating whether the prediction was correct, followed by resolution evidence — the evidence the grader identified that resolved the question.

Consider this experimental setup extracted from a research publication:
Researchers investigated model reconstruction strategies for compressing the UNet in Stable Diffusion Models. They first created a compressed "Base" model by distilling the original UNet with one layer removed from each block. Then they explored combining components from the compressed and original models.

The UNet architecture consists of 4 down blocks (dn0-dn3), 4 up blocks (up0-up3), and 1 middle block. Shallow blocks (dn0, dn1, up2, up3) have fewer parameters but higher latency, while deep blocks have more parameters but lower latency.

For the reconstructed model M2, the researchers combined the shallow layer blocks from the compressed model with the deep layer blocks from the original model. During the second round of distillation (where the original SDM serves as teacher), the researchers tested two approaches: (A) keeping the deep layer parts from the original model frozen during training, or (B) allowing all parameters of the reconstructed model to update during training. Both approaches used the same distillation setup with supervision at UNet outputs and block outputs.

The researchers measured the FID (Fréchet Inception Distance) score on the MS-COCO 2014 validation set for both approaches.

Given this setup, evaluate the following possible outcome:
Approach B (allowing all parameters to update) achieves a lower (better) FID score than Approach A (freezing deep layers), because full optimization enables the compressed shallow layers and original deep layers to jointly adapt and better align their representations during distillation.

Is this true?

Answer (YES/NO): NO